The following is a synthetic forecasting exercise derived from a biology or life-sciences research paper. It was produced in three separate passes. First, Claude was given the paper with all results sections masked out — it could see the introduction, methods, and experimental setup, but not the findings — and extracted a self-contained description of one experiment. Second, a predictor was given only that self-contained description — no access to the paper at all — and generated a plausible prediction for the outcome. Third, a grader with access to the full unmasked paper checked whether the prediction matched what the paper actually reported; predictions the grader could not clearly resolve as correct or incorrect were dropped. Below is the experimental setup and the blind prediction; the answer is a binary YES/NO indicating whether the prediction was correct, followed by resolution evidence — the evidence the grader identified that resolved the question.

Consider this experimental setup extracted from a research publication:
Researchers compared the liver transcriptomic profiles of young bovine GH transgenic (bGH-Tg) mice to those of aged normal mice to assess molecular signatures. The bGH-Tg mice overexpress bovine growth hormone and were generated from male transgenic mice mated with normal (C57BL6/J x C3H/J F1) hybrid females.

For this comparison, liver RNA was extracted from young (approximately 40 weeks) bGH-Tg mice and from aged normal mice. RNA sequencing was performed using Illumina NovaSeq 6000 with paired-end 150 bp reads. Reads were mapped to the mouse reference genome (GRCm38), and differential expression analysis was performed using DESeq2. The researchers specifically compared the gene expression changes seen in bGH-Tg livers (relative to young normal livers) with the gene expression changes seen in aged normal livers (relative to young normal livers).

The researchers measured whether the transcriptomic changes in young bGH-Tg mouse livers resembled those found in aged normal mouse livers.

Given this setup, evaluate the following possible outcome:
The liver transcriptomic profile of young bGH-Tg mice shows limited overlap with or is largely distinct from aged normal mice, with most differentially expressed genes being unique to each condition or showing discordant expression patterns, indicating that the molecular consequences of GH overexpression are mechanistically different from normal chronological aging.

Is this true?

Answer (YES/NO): NO